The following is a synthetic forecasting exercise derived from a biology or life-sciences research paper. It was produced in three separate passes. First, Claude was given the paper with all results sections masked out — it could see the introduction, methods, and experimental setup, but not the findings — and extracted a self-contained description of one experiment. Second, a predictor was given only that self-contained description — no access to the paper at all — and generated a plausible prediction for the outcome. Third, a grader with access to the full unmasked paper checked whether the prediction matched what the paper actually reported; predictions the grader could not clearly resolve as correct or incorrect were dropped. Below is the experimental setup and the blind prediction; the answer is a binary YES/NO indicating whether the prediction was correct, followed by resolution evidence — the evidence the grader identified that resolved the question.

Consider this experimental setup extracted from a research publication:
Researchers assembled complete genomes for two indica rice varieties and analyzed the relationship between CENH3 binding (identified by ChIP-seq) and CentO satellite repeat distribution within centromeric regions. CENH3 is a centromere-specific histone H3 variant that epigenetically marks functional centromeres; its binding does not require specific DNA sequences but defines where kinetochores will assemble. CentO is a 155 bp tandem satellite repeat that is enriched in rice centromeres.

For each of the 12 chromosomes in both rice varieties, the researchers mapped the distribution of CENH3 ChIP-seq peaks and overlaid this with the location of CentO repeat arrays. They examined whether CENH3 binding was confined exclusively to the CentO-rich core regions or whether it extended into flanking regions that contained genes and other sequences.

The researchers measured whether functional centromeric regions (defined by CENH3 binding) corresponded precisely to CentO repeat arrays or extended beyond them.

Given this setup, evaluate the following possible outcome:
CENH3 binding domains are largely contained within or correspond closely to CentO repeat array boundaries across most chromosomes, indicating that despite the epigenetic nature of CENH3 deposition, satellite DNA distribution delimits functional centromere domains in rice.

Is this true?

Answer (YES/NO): NO